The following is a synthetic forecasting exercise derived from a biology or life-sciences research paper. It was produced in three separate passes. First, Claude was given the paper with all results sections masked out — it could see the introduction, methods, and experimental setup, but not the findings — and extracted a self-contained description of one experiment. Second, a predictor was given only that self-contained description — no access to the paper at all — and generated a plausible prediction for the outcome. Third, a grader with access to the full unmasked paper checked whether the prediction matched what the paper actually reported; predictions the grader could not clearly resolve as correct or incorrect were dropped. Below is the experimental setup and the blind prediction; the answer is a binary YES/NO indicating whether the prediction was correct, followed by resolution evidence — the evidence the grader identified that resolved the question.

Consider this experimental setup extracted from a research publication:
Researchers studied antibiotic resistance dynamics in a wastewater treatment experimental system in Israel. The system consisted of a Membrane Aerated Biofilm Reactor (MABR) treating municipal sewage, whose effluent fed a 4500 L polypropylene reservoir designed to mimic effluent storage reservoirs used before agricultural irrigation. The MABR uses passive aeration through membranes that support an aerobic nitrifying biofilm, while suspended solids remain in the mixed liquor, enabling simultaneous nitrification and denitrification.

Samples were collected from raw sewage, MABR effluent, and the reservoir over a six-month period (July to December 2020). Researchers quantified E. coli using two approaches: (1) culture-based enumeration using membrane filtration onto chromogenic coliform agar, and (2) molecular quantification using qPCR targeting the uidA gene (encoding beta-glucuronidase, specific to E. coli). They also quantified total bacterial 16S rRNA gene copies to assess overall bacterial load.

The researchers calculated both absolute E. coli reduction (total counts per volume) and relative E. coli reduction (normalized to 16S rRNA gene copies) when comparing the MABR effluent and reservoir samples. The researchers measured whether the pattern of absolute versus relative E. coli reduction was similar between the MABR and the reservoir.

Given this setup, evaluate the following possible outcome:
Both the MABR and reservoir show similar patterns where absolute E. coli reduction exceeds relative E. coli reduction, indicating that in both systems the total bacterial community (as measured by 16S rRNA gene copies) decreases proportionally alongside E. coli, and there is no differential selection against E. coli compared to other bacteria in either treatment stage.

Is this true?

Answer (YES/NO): NO